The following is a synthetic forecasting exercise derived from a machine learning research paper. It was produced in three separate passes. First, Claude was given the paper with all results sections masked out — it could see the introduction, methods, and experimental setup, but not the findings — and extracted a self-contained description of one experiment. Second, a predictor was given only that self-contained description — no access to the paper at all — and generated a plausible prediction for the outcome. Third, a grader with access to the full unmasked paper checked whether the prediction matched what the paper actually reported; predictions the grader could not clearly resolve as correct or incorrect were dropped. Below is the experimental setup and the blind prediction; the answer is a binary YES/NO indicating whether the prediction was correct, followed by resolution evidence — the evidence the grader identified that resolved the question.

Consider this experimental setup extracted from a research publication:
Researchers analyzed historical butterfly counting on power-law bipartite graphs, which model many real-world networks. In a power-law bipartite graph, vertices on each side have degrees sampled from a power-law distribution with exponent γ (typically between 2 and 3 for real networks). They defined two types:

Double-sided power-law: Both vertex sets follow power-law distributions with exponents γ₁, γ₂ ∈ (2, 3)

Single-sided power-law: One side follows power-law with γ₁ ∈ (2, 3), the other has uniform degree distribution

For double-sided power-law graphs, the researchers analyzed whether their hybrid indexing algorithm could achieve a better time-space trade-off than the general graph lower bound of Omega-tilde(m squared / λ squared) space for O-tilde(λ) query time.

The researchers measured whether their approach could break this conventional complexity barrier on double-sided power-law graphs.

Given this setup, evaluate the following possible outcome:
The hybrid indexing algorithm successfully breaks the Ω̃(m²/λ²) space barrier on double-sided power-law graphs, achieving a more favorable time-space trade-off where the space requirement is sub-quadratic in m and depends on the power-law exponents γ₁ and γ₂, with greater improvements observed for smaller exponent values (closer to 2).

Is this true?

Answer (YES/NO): NO